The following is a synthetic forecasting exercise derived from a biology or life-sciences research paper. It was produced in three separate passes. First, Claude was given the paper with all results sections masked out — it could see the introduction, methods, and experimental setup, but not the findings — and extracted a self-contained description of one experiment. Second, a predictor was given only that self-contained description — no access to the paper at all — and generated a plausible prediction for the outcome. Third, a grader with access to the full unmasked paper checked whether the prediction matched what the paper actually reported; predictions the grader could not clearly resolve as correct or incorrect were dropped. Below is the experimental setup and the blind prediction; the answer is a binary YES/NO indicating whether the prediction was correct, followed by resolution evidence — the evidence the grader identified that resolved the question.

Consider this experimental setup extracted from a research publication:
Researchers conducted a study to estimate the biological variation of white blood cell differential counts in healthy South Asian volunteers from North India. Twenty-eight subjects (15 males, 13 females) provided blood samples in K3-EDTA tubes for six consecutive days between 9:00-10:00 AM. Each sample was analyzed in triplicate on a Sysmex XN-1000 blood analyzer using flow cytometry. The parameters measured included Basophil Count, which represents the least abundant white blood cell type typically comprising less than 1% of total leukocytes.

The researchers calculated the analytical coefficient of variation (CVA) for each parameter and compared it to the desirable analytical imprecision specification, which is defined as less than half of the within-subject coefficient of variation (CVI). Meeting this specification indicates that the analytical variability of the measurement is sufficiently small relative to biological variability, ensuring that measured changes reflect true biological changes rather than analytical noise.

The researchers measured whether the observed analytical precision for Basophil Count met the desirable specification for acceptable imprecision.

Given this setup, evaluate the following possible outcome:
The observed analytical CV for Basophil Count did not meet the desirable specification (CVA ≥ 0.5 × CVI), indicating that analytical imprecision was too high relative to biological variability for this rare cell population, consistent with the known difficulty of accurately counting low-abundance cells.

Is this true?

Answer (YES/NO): YES